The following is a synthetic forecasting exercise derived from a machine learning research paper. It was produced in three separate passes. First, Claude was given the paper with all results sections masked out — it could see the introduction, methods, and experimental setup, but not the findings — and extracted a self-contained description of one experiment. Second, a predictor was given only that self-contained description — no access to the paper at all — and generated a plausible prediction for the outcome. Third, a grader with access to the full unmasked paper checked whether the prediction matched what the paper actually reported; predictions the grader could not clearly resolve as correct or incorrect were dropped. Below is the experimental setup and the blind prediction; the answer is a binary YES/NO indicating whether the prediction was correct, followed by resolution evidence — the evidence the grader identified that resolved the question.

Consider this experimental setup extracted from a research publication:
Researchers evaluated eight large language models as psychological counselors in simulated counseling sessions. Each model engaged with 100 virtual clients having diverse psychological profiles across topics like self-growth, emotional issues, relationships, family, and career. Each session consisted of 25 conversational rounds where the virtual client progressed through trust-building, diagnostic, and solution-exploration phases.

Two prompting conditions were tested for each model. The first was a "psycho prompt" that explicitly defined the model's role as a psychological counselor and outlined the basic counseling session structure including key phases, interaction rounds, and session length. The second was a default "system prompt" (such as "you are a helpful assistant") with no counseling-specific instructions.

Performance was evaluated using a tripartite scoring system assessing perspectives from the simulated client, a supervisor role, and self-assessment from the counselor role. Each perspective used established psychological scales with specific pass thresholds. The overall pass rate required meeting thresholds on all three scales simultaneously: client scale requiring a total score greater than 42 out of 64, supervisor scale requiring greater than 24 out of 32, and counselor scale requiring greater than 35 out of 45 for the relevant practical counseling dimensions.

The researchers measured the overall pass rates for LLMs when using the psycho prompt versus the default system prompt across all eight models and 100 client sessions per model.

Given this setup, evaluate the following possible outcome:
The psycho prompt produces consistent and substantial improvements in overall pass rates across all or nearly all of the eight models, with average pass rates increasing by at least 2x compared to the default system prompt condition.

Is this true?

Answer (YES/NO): NO